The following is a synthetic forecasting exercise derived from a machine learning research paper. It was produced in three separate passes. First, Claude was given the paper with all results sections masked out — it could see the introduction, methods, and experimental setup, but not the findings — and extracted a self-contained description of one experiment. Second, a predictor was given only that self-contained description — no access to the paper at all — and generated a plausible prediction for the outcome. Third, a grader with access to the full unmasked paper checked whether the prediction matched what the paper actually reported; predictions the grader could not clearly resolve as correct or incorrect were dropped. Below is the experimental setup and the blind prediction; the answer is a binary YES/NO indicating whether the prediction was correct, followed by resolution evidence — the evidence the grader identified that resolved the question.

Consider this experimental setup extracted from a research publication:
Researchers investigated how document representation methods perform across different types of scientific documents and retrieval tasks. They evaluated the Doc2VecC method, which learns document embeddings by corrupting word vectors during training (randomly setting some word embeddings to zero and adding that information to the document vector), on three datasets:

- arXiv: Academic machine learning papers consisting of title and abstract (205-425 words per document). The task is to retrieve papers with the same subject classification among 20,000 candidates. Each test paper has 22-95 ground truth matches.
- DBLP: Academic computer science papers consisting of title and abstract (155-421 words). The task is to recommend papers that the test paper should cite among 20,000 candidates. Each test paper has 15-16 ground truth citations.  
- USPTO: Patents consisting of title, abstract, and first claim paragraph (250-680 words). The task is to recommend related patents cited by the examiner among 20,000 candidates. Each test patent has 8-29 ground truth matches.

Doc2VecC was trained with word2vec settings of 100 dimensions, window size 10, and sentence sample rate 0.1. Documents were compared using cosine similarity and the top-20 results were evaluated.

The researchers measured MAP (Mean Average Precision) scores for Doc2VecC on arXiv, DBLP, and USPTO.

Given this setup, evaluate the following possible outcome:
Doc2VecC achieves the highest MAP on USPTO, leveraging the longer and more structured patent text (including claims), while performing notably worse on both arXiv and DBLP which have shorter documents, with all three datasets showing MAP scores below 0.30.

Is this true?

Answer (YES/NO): NO